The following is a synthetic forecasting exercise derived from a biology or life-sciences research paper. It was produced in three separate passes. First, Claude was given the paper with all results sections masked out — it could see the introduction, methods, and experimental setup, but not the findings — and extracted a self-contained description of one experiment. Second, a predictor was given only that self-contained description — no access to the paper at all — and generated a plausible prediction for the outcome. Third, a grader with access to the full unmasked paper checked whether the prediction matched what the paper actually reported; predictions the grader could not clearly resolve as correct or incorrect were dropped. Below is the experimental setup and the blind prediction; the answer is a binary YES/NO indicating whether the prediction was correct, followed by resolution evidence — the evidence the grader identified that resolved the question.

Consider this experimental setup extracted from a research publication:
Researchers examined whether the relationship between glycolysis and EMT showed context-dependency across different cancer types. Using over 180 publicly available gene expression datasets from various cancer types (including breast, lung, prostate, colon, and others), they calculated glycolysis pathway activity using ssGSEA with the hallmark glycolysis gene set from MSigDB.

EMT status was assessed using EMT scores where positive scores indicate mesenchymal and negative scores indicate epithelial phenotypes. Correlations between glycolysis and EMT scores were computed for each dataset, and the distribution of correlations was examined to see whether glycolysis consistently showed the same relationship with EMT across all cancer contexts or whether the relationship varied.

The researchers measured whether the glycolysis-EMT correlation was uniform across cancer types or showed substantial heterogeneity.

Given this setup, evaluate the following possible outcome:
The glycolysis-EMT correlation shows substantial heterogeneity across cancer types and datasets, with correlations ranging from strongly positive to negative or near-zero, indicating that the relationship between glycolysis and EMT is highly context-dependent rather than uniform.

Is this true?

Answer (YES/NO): YES